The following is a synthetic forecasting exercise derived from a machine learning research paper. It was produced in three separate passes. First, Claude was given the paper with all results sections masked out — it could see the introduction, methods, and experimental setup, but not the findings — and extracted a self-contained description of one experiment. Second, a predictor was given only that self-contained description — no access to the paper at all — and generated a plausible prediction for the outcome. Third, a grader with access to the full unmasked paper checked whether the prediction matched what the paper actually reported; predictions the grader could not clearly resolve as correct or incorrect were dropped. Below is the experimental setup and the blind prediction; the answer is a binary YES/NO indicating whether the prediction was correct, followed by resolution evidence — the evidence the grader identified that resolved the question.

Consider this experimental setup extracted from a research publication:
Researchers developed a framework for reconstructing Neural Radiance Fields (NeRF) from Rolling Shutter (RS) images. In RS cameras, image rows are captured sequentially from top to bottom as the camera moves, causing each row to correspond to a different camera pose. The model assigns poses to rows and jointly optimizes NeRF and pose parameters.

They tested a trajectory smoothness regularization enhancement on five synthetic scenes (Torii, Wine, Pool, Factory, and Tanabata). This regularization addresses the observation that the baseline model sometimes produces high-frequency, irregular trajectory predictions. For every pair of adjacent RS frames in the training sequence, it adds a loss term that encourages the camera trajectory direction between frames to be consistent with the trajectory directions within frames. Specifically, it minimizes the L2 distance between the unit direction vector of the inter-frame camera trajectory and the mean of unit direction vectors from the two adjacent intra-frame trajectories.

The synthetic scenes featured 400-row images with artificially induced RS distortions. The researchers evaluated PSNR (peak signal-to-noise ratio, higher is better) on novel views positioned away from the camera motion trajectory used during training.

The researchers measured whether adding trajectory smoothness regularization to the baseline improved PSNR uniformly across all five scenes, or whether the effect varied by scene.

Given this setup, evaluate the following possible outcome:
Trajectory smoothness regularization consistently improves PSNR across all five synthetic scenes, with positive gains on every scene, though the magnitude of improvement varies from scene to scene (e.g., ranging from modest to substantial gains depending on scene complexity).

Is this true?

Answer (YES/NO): NO